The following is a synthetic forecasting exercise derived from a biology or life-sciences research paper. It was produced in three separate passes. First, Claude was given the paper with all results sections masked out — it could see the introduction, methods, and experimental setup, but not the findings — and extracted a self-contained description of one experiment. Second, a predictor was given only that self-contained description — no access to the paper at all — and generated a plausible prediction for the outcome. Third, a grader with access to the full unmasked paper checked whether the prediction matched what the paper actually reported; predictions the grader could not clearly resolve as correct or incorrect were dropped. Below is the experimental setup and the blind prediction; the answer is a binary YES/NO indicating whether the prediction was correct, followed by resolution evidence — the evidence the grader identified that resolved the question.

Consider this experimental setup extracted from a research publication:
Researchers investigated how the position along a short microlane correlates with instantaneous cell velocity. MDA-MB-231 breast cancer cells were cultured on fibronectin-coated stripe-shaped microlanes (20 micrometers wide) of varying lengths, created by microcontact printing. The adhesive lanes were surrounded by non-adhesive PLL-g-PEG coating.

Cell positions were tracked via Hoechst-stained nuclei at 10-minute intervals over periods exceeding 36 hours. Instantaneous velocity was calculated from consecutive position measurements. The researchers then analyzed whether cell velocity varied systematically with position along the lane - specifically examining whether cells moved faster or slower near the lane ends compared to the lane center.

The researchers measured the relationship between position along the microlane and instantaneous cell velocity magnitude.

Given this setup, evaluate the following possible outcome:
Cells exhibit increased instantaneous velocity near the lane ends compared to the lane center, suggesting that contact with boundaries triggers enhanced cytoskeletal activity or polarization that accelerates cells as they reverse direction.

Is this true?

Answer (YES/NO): NO